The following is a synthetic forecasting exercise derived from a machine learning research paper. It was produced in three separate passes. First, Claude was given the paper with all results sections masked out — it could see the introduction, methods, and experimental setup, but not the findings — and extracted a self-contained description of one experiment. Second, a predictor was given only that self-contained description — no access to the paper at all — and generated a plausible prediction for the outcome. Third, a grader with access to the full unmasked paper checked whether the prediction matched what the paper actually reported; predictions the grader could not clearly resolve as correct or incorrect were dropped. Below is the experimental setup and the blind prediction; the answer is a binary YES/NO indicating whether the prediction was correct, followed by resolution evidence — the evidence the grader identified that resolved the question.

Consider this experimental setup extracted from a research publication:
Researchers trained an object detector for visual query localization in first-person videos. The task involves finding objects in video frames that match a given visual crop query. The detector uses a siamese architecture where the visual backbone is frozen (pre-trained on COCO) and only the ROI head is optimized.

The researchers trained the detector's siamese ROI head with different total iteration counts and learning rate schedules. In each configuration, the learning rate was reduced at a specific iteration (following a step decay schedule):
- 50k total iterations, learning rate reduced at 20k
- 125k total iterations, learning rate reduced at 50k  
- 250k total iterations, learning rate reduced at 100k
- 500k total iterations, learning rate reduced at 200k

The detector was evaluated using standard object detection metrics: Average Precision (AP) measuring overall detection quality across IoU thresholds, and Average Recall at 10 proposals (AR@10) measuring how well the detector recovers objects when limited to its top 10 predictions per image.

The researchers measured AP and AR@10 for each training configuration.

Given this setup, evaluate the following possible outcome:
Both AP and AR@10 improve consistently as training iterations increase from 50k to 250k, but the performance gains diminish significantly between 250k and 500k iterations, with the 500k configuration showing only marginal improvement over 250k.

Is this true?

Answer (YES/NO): NO